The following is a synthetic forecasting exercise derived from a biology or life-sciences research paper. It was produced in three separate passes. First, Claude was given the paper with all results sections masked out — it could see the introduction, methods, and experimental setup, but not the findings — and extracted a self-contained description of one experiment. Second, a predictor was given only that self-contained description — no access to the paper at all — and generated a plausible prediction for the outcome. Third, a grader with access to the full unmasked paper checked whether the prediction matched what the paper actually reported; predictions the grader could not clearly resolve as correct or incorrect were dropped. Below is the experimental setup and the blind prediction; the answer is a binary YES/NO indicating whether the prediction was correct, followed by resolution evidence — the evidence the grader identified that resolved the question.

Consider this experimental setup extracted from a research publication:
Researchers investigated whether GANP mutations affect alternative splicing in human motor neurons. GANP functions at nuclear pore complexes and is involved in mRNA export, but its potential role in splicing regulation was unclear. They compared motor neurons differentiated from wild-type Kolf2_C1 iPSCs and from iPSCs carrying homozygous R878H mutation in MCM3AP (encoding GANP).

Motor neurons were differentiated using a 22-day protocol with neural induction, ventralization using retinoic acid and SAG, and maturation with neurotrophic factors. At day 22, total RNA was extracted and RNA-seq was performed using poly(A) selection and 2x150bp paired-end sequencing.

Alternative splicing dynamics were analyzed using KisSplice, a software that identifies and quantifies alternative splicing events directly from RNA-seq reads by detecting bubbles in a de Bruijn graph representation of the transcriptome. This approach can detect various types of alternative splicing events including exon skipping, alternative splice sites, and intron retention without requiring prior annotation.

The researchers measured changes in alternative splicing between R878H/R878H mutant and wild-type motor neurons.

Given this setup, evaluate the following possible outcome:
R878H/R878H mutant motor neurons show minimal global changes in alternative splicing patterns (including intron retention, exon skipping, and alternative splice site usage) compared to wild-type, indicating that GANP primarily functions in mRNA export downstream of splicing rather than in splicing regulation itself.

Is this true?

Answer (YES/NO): NO